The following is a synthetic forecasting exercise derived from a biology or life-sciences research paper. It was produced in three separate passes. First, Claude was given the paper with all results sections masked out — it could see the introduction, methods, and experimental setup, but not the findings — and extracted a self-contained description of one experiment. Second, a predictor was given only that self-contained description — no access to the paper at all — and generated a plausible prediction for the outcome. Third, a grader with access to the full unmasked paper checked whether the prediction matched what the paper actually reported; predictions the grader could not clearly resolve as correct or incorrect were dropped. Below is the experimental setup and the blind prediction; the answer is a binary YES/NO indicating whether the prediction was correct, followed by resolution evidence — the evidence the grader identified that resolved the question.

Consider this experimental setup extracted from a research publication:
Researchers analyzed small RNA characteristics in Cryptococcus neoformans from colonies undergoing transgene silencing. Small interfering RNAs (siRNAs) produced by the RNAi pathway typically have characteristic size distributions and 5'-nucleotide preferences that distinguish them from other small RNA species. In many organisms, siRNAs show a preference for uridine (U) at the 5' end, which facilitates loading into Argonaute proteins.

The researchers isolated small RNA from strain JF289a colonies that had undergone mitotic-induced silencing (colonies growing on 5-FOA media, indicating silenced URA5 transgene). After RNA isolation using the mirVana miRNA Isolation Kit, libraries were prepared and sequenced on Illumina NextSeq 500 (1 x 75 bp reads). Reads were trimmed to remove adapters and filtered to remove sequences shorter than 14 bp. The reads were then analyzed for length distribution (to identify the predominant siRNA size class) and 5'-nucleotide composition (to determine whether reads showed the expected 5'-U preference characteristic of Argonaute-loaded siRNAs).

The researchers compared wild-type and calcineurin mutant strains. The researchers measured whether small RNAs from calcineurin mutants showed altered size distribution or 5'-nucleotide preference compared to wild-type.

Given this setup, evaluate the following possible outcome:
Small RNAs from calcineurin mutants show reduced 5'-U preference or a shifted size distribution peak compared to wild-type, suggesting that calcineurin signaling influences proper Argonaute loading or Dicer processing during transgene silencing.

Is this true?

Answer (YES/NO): NO